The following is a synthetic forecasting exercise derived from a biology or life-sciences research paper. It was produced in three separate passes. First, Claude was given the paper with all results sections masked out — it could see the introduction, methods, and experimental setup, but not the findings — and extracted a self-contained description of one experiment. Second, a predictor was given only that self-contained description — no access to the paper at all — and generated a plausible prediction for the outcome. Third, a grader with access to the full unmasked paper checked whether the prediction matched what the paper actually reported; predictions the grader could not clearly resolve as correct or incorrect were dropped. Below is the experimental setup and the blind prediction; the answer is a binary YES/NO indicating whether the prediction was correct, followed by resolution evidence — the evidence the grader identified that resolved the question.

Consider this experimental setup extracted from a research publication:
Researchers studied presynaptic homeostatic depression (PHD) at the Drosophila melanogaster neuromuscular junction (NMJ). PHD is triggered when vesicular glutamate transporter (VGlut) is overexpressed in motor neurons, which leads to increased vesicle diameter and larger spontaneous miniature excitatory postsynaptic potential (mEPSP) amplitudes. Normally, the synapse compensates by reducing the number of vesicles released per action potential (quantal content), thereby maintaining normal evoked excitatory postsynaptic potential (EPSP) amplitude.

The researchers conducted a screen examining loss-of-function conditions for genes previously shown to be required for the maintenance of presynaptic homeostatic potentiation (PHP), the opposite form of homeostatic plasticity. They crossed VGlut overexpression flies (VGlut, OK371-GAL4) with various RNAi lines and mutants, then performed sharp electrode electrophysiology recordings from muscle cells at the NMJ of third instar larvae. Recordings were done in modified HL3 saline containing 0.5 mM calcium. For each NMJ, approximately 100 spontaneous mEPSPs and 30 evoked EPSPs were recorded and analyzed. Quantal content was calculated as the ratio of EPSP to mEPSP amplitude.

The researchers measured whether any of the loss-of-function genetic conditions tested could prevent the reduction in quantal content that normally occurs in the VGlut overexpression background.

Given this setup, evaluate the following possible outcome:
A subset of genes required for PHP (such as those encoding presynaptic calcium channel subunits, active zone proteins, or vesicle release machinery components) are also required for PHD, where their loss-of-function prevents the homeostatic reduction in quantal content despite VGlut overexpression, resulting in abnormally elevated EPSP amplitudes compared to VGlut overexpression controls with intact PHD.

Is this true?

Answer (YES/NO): NO